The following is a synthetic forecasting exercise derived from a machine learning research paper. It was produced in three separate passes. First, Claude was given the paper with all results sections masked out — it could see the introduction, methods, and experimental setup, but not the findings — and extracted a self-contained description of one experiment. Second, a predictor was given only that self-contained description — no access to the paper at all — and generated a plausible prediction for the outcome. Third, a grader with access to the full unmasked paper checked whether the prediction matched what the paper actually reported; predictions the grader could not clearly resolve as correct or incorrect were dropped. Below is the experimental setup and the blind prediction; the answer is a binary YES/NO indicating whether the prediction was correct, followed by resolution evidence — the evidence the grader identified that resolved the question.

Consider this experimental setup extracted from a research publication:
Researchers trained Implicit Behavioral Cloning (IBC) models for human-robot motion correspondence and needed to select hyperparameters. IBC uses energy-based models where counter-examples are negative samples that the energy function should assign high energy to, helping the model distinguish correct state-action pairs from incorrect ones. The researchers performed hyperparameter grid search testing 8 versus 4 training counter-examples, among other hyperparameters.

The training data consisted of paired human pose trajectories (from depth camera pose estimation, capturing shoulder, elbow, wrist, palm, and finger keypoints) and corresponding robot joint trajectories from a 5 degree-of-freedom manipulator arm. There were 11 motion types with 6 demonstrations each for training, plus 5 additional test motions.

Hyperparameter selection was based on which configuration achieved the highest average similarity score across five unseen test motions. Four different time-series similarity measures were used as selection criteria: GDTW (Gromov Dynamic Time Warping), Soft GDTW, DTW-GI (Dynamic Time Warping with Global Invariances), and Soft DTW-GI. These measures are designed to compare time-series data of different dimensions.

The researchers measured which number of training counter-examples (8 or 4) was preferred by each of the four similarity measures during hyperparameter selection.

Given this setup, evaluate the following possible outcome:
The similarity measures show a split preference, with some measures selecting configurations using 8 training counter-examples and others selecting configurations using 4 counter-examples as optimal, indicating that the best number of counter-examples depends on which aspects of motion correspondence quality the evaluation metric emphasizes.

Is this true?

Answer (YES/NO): YES